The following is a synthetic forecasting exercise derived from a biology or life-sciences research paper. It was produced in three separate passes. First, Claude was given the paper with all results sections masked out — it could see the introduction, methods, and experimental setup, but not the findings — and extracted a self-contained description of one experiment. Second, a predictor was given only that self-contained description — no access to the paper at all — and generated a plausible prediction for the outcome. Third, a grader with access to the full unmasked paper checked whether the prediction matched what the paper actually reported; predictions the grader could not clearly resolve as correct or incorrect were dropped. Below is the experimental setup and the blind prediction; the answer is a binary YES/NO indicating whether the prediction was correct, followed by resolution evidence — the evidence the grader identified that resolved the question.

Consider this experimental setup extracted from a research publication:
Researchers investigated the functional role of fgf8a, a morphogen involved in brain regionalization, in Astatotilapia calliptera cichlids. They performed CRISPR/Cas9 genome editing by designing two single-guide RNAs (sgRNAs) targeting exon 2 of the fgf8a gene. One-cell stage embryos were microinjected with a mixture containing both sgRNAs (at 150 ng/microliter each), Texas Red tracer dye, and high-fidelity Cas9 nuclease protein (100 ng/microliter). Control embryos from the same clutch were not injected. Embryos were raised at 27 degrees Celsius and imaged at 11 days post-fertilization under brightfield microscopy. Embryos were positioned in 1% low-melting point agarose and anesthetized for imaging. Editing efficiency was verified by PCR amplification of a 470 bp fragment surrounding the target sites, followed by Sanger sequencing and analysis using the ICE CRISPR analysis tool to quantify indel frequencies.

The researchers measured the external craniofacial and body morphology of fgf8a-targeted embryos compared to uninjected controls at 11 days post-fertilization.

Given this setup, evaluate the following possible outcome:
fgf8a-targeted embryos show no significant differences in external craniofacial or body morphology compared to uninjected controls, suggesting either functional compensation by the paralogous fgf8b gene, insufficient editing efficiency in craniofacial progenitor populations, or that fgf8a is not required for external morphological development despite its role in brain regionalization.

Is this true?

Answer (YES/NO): NO